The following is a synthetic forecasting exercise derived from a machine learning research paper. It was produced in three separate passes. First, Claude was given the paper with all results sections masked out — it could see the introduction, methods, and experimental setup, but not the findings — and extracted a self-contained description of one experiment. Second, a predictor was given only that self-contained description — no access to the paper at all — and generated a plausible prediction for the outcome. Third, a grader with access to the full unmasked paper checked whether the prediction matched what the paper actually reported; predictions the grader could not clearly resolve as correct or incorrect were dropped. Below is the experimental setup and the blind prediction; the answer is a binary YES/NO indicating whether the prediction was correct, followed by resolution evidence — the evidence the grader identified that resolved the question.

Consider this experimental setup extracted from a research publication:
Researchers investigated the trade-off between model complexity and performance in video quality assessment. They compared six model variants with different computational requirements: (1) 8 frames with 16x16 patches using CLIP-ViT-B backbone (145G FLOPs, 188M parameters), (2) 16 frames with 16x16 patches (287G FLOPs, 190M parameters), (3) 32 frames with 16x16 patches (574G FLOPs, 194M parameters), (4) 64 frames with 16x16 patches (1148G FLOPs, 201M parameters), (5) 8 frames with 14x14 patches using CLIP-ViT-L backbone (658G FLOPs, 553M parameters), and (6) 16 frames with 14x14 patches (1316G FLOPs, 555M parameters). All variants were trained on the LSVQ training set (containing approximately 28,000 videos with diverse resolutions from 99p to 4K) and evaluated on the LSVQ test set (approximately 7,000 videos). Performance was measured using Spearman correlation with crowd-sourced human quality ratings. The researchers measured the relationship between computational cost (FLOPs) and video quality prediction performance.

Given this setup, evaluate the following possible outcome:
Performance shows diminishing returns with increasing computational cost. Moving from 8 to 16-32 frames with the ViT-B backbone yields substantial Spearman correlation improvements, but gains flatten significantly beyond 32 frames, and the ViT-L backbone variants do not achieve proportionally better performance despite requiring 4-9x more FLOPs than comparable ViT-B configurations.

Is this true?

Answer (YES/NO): NO